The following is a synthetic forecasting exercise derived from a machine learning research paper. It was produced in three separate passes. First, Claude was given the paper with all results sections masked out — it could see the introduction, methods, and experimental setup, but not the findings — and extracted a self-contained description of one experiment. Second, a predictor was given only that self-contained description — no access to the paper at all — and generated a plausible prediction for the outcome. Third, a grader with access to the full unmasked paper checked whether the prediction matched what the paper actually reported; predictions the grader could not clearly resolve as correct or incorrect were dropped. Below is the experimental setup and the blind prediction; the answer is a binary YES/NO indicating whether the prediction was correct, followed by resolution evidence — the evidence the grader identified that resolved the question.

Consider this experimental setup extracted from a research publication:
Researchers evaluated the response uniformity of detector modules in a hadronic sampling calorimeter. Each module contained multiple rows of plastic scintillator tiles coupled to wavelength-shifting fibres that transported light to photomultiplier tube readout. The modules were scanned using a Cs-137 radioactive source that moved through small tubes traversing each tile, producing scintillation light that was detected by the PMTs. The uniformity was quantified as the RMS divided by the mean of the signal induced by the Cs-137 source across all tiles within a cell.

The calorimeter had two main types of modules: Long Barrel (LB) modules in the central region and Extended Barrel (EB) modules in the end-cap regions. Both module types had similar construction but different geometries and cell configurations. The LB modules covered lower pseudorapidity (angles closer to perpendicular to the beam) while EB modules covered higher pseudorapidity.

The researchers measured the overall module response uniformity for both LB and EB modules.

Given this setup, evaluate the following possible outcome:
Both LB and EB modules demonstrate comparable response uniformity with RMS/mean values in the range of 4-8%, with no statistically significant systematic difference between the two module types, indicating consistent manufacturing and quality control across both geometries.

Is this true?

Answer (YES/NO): NO